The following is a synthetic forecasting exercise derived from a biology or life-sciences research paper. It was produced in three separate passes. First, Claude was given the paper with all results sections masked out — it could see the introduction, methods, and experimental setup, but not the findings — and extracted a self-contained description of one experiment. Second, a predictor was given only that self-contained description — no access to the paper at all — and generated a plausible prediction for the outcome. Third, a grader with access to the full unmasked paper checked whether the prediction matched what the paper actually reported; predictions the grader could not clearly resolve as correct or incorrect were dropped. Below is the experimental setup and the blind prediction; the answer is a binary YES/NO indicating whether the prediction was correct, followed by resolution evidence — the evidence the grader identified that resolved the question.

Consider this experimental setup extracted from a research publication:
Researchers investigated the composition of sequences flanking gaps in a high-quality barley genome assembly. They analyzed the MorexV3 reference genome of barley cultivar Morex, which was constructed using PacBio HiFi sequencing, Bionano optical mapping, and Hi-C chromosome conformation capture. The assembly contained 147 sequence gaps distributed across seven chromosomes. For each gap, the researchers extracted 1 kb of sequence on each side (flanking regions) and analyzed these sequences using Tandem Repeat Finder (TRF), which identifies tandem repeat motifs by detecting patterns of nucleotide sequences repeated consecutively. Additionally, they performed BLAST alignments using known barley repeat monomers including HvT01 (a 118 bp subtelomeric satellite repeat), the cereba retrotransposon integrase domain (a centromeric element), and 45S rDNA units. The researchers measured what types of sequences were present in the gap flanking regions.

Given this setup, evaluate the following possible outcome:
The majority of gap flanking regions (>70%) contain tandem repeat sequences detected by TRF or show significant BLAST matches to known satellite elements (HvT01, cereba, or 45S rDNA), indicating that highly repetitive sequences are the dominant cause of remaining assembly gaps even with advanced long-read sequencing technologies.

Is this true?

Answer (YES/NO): NO